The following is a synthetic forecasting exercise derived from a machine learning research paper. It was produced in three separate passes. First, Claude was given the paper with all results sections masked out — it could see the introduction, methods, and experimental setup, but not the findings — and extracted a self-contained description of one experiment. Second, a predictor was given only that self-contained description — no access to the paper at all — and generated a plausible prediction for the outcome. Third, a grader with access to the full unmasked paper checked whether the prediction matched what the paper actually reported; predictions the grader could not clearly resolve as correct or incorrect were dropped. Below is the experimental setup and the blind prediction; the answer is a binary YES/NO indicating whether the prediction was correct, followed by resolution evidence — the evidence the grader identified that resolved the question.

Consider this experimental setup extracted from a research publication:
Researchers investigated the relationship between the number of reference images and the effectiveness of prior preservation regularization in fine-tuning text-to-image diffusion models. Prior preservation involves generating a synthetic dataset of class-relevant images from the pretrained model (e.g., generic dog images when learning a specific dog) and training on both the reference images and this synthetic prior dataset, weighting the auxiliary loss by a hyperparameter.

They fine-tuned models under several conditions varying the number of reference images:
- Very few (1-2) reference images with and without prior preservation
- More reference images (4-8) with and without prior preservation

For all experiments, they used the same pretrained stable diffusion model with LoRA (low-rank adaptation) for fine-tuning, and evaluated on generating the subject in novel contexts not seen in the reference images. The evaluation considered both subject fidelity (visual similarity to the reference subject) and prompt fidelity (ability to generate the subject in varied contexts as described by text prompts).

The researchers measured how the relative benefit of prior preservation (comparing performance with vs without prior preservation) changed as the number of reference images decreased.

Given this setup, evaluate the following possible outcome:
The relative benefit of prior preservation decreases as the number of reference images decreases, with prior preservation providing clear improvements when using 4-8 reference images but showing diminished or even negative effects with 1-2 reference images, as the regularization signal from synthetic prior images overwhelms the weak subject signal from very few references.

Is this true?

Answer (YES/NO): YES